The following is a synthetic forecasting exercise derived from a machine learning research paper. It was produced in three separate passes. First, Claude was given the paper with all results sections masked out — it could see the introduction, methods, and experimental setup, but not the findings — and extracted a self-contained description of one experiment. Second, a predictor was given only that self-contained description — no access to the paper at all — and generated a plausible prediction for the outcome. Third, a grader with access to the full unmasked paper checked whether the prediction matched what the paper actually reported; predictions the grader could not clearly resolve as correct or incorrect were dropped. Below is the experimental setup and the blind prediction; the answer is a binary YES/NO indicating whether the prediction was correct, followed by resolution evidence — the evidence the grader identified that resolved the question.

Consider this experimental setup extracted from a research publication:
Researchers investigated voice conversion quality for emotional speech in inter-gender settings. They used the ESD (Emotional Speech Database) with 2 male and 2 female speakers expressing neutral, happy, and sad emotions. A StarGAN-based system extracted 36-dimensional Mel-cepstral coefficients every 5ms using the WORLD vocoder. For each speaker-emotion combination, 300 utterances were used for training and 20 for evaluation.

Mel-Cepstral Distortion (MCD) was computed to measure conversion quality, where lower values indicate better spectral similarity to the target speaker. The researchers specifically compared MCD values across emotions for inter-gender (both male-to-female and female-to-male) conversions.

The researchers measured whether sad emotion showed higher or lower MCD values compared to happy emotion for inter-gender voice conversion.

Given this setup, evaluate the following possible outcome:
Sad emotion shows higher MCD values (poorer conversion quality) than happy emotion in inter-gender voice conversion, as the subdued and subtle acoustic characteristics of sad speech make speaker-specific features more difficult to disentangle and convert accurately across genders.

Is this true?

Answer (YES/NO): YES